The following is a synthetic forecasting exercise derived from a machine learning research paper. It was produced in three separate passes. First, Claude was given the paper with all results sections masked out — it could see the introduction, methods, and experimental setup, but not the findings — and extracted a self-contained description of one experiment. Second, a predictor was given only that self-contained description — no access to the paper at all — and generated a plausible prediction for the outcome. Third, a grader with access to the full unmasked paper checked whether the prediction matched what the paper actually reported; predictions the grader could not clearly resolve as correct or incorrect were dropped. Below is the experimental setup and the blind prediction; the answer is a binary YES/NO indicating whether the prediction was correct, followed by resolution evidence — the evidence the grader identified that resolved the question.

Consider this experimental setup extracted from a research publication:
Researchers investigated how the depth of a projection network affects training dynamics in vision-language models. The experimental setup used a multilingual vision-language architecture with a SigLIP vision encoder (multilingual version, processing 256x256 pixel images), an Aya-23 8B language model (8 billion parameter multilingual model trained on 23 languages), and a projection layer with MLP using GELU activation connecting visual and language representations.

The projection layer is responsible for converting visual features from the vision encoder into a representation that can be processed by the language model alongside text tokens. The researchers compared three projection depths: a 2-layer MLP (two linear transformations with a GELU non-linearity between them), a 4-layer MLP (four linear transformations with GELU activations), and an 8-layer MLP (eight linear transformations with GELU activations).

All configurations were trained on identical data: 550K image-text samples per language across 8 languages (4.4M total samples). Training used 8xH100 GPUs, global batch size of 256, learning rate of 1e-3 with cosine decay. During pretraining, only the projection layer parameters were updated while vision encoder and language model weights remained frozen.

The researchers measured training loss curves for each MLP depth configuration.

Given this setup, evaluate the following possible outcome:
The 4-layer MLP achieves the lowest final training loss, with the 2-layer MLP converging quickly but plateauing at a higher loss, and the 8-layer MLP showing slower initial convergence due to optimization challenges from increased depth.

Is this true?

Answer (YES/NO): NO